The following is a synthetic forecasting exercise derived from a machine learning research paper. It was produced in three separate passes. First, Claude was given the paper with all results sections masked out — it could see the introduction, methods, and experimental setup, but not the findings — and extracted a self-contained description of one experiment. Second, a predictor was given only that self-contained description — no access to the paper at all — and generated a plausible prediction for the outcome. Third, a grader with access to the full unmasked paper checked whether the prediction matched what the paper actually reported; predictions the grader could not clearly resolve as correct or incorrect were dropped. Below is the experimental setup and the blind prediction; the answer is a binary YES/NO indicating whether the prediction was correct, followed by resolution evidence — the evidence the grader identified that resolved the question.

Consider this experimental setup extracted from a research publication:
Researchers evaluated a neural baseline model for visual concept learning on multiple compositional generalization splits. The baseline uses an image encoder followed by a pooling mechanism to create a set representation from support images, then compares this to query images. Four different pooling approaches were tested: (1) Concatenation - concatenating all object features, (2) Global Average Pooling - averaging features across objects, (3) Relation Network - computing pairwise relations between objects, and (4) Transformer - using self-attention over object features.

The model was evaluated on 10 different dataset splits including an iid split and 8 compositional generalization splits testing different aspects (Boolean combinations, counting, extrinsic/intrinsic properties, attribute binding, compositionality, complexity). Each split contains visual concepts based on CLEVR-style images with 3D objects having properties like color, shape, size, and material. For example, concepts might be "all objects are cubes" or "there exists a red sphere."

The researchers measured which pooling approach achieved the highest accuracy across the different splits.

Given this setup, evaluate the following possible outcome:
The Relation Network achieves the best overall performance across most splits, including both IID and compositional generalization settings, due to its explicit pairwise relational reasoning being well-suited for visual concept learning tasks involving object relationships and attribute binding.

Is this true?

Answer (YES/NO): YES